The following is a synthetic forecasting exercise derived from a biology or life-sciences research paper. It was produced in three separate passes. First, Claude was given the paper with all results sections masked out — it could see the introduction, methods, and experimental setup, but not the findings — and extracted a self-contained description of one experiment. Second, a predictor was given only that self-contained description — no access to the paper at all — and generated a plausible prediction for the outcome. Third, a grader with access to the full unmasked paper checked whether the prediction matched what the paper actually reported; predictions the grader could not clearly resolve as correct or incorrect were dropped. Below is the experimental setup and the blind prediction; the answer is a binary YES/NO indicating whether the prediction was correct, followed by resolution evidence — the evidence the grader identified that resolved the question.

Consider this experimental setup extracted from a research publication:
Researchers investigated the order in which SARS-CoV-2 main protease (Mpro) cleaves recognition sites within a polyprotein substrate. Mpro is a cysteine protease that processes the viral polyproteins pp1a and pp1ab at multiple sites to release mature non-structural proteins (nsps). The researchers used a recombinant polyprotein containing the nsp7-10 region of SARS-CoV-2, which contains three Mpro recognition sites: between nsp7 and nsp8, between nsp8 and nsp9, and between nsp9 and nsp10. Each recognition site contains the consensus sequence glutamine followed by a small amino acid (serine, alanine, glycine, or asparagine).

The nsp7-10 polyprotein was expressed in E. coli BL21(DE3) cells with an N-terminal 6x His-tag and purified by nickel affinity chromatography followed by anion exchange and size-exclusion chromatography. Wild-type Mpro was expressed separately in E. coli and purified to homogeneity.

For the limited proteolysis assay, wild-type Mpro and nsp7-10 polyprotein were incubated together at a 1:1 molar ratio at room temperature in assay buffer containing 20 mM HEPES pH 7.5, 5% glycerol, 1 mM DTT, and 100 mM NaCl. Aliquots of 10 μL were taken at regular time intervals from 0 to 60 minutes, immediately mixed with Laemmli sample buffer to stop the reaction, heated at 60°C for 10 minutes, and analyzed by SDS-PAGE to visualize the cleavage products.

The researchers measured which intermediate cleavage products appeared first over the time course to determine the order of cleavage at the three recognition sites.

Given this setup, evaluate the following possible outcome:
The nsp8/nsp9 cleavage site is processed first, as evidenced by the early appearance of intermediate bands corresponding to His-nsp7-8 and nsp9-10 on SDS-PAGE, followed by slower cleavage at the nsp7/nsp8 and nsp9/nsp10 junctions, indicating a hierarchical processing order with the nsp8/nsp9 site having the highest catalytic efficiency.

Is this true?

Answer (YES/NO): NO